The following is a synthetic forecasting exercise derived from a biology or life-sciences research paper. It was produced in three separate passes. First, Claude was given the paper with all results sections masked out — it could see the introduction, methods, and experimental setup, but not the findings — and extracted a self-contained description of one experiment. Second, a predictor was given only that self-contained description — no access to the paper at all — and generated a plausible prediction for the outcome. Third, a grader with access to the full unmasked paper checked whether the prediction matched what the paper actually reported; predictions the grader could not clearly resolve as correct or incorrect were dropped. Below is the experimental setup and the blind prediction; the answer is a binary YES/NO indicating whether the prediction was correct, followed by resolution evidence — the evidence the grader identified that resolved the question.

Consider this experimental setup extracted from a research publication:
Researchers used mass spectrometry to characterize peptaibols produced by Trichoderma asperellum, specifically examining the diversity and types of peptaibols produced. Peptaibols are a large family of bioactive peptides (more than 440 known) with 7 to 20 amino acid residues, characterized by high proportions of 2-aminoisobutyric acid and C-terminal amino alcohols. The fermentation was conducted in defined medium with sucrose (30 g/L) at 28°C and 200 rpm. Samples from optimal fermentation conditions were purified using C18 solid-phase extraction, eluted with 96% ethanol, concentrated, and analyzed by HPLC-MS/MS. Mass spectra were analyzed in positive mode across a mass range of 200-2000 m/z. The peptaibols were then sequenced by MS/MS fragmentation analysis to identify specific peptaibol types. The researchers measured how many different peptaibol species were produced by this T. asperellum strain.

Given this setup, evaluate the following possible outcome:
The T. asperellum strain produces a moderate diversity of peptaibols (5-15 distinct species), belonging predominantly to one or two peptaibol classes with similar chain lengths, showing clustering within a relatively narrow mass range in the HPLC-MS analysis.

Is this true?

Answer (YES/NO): YES